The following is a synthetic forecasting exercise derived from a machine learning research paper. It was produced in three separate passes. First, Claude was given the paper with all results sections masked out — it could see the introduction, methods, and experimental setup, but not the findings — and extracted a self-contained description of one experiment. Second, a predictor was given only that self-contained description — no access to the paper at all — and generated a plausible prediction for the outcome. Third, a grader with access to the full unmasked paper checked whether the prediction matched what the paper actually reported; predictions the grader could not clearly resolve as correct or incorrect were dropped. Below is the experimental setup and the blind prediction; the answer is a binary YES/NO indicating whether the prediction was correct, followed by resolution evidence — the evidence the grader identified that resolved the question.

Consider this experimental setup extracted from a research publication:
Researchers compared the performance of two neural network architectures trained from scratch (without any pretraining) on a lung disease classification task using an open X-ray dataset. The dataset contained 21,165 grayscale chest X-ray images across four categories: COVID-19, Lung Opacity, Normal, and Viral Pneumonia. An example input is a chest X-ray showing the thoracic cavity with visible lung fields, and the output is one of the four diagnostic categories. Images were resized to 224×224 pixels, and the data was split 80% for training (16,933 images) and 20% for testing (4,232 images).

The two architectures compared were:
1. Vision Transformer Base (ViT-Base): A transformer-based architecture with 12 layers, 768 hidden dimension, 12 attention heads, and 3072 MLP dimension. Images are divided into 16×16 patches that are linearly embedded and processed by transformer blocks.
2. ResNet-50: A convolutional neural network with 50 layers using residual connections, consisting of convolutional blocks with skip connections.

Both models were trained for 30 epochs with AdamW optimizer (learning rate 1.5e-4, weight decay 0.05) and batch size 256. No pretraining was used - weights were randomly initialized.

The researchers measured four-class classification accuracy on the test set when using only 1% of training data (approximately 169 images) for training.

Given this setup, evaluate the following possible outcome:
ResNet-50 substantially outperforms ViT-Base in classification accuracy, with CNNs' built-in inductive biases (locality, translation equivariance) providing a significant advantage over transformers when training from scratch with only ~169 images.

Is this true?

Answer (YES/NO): NO